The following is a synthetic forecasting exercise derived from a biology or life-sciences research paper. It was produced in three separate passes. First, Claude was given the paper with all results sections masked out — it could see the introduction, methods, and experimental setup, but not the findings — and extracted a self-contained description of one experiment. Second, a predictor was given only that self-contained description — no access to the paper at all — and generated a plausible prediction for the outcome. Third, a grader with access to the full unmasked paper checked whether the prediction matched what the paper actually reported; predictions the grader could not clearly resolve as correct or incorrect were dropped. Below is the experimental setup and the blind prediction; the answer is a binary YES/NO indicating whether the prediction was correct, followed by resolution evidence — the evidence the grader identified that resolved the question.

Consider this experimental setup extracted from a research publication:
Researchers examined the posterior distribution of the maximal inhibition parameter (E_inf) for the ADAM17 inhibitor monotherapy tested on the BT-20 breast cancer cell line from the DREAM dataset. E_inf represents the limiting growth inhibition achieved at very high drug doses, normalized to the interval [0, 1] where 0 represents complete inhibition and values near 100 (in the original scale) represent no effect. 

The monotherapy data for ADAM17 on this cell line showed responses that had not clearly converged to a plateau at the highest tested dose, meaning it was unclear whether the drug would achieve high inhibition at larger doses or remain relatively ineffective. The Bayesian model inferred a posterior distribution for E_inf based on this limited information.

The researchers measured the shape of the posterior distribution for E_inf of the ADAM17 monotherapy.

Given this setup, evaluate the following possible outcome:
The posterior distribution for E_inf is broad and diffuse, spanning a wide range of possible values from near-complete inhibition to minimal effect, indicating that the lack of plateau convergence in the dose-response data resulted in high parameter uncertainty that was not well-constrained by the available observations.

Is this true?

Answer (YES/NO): NO